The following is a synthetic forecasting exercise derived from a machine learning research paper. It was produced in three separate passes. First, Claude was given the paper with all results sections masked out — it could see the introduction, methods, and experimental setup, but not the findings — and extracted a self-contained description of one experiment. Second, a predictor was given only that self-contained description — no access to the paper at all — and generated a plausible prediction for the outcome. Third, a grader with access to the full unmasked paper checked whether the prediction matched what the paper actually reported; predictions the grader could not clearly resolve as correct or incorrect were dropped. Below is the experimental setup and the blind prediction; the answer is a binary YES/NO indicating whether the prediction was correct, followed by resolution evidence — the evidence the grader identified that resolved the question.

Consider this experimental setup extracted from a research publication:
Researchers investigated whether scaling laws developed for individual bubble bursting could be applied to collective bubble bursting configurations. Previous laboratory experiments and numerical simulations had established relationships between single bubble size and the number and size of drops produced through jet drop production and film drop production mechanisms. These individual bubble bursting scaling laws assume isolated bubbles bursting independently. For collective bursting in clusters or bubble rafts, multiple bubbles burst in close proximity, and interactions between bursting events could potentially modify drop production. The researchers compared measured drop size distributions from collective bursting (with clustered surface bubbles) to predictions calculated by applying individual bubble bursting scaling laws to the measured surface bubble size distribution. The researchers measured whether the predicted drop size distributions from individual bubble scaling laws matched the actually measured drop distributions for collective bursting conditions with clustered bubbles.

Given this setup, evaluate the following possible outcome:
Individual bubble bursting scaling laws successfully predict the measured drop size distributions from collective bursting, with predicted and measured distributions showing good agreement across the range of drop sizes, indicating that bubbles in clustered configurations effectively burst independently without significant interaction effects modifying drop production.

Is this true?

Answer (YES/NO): NO